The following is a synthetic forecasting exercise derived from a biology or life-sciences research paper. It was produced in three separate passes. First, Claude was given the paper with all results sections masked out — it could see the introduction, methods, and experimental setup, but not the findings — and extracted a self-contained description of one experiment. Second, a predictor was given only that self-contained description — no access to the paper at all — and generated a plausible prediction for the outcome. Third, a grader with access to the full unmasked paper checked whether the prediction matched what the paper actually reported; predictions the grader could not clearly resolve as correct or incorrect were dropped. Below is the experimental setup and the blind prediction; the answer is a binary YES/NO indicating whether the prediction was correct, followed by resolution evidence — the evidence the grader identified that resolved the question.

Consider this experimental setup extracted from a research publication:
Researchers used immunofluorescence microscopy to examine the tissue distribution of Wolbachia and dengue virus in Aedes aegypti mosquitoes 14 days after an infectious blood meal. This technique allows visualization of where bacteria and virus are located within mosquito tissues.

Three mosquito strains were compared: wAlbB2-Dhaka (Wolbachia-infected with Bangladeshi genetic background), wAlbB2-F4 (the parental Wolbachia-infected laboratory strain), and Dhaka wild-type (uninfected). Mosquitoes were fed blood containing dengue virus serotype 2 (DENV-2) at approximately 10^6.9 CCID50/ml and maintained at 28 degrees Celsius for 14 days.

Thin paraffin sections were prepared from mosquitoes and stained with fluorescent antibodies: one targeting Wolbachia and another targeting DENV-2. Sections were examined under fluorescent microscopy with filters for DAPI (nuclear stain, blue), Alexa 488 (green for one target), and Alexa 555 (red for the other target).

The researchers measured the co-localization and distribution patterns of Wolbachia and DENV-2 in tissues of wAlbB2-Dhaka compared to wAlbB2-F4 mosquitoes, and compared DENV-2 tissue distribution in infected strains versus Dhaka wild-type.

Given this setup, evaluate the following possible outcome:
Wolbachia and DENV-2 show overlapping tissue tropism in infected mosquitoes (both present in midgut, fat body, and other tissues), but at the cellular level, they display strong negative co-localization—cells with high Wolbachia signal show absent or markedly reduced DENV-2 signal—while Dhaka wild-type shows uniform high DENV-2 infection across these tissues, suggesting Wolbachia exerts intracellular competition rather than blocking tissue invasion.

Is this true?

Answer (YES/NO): NO